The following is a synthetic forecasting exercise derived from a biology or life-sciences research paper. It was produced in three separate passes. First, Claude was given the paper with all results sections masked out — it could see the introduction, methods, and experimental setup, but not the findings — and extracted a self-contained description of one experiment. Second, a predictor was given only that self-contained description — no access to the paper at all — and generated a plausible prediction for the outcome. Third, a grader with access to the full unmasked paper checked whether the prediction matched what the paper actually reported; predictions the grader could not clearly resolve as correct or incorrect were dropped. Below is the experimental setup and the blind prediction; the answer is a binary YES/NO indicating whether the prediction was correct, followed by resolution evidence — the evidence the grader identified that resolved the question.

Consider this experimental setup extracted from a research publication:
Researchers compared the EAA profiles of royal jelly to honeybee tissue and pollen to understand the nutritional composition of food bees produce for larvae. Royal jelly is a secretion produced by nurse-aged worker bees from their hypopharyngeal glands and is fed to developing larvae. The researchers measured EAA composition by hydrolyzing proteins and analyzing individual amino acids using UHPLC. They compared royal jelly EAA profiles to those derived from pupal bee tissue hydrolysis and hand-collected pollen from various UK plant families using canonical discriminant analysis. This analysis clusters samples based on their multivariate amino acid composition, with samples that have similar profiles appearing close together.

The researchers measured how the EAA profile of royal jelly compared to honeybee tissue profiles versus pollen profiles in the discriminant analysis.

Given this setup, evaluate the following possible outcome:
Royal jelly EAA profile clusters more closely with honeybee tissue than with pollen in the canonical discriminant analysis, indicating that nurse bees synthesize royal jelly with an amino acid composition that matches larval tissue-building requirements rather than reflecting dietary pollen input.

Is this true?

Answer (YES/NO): YES